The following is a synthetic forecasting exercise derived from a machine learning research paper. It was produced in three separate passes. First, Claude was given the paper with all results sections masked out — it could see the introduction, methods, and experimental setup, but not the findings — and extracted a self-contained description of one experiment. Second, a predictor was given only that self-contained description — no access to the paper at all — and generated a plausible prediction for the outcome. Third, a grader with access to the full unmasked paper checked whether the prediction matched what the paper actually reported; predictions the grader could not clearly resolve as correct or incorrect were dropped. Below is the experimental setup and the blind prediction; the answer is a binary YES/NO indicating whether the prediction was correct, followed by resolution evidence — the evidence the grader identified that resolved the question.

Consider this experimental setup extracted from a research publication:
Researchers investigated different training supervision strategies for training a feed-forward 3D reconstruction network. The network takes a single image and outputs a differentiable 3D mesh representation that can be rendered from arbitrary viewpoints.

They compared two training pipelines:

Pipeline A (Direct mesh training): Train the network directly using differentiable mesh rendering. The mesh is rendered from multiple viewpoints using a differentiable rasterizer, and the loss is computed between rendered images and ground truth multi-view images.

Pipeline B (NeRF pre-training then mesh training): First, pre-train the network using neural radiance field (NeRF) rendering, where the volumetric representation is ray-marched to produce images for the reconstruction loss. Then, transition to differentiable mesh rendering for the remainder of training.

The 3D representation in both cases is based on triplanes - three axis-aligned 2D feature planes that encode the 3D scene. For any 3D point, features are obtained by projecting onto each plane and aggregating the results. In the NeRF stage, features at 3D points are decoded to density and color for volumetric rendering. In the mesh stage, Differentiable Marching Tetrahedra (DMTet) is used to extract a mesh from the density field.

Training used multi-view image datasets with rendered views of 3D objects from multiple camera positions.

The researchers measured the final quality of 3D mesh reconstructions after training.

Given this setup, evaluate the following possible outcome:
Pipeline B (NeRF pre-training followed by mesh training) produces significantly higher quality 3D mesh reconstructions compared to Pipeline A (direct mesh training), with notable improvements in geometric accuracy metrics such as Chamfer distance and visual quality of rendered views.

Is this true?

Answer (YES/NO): YES